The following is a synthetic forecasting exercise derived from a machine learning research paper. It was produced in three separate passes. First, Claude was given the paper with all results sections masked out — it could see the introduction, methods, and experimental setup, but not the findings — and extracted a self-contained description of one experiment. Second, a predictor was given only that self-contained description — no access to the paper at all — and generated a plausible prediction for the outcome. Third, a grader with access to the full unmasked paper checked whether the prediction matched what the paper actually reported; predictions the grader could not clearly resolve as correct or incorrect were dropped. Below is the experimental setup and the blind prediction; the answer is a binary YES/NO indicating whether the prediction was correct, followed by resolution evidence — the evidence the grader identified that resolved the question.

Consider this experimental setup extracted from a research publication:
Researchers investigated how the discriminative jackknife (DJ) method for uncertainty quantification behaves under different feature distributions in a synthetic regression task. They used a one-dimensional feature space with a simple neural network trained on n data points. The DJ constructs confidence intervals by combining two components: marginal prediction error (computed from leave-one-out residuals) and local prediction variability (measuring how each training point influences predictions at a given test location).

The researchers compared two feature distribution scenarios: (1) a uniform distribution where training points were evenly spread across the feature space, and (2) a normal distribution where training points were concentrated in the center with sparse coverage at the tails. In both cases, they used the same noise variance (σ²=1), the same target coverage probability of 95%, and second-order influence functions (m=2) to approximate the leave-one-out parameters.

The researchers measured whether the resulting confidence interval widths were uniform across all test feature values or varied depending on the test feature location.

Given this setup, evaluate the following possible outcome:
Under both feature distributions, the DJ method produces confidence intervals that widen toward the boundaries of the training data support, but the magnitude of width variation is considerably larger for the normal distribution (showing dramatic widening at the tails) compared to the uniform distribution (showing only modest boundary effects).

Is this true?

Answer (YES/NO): NO